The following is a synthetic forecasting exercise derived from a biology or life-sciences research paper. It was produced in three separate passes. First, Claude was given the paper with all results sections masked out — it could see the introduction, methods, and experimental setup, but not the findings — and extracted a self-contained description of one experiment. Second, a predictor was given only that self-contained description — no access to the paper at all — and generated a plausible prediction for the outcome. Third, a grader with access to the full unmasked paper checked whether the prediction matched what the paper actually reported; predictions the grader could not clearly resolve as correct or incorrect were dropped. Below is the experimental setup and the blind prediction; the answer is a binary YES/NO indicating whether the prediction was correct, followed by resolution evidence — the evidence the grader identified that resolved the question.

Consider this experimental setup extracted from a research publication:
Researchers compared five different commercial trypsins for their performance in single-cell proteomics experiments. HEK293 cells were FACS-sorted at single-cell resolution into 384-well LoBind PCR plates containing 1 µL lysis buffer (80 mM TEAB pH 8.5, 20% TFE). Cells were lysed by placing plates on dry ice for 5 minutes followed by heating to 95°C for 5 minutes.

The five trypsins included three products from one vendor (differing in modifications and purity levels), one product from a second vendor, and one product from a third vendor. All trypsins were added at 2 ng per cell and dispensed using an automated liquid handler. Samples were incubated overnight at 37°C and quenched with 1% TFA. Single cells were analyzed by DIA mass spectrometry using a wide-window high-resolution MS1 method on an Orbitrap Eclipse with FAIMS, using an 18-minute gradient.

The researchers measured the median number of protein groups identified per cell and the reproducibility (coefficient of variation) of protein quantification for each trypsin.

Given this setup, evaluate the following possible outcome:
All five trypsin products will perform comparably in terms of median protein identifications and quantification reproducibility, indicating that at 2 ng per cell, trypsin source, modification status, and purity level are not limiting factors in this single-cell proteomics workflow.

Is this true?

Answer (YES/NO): NO